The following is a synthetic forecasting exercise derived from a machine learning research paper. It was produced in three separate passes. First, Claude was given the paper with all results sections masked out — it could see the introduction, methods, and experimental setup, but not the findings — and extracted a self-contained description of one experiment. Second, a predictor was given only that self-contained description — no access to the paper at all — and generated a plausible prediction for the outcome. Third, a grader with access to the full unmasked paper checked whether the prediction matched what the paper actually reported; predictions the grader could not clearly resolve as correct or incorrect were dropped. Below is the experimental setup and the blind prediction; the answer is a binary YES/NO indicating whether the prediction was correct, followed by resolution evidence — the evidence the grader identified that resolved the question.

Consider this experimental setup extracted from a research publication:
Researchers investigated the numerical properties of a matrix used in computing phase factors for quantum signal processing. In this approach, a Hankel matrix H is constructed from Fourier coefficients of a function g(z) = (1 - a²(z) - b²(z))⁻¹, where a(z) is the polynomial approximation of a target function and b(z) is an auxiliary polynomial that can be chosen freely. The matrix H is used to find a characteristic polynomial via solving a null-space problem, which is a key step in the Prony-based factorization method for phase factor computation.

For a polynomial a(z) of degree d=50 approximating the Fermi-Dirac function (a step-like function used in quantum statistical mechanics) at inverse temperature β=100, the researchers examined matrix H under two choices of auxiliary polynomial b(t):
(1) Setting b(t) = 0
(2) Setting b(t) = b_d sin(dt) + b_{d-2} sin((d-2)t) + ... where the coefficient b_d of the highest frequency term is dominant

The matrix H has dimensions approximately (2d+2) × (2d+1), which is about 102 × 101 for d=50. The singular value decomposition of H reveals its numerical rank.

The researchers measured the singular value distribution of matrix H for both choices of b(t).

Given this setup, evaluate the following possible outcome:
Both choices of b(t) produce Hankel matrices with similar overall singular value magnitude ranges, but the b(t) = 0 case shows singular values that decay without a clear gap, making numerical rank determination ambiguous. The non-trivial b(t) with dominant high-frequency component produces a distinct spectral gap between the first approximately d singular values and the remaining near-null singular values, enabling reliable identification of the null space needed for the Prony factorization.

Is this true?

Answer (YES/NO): NO